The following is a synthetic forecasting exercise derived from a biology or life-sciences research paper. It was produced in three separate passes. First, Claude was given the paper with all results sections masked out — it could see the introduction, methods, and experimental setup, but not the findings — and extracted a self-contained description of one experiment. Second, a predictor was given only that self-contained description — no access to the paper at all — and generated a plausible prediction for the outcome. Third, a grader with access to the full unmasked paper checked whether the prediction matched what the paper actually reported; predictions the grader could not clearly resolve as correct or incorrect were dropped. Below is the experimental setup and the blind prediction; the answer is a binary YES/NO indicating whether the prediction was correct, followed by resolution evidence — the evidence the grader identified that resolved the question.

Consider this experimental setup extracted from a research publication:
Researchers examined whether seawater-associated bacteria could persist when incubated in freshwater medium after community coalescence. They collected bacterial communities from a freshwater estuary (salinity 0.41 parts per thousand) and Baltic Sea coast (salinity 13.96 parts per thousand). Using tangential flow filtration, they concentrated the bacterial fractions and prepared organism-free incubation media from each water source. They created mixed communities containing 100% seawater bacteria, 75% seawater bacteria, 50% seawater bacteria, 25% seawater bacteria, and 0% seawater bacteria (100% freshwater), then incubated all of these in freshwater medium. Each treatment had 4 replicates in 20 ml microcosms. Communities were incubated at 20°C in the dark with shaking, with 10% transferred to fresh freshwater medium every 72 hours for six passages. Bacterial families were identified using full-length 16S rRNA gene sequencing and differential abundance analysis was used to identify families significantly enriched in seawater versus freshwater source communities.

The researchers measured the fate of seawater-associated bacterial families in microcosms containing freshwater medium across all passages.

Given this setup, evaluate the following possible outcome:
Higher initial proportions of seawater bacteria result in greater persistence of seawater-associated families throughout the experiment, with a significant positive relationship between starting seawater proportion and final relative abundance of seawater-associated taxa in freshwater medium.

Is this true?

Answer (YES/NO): NO